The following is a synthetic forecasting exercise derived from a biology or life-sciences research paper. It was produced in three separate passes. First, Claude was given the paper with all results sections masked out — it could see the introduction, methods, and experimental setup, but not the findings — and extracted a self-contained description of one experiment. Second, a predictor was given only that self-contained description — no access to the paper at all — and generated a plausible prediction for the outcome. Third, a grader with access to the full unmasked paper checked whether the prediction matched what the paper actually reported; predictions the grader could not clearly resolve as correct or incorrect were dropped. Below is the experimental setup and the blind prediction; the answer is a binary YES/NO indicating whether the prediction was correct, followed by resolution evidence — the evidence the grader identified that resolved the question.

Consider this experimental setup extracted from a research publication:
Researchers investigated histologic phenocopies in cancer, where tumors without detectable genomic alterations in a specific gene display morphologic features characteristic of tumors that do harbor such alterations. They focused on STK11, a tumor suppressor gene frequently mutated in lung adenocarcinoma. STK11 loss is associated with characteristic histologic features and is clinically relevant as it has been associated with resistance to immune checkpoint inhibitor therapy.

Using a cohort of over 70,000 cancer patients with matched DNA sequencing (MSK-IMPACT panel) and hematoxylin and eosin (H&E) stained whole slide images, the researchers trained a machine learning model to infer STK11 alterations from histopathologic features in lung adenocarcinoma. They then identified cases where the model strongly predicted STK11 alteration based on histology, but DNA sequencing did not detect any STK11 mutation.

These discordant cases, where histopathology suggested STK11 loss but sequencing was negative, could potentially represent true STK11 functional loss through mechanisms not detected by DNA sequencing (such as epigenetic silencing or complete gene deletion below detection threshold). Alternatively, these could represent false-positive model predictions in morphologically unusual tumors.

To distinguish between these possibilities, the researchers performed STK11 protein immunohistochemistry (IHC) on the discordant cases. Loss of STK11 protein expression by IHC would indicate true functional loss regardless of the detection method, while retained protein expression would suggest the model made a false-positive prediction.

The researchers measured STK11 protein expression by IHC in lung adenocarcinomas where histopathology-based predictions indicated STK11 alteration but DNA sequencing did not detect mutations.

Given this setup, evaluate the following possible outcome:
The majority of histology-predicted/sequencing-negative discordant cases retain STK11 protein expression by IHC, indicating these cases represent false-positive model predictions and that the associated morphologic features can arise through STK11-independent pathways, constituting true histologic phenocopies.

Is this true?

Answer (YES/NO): NO